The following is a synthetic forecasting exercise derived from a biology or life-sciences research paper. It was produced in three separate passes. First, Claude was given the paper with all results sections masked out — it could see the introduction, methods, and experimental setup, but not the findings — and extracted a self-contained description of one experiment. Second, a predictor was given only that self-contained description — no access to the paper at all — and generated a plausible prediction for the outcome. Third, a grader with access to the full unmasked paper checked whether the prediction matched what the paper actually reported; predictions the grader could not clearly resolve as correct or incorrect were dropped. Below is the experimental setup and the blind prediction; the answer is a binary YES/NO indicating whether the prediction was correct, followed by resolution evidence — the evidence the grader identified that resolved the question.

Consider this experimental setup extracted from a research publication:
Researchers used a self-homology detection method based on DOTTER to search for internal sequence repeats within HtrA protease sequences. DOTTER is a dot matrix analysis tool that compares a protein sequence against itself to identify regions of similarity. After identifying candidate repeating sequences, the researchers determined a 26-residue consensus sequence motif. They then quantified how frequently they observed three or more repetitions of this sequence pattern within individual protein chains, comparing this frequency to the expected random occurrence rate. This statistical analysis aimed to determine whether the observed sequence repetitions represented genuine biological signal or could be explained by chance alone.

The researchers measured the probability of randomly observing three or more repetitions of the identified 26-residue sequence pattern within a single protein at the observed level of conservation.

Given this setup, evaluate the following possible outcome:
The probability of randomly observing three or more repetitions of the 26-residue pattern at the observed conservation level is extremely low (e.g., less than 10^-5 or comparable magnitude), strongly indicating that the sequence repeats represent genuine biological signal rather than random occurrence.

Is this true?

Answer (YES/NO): YES